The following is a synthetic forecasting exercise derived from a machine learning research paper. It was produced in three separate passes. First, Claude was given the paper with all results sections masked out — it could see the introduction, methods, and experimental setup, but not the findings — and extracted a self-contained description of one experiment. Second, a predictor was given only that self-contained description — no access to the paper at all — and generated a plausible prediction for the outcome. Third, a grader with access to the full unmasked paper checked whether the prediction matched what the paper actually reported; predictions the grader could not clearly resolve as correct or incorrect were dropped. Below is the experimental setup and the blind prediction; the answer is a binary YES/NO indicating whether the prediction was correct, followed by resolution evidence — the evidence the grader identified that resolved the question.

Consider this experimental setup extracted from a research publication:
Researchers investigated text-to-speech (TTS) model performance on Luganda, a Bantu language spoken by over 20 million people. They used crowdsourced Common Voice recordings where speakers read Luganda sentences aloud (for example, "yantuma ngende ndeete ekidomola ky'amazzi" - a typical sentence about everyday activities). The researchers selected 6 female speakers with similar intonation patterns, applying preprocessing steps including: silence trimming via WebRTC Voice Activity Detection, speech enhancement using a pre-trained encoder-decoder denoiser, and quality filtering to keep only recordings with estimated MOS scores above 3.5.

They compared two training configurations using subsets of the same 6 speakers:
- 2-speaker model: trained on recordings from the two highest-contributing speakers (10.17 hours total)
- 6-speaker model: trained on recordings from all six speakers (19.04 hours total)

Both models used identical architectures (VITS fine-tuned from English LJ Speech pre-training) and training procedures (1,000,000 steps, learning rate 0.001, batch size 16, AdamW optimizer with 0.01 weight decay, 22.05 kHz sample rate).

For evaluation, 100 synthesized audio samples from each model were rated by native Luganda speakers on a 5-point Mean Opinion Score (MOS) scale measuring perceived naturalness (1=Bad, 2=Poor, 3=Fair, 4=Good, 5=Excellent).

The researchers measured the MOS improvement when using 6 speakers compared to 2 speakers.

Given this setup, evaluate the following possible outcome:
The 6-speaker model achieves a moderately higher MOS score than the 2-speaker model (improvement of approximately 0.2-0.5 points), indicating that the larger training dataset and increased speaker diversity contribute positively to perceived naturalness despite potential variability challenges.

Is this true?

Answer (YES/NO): YES